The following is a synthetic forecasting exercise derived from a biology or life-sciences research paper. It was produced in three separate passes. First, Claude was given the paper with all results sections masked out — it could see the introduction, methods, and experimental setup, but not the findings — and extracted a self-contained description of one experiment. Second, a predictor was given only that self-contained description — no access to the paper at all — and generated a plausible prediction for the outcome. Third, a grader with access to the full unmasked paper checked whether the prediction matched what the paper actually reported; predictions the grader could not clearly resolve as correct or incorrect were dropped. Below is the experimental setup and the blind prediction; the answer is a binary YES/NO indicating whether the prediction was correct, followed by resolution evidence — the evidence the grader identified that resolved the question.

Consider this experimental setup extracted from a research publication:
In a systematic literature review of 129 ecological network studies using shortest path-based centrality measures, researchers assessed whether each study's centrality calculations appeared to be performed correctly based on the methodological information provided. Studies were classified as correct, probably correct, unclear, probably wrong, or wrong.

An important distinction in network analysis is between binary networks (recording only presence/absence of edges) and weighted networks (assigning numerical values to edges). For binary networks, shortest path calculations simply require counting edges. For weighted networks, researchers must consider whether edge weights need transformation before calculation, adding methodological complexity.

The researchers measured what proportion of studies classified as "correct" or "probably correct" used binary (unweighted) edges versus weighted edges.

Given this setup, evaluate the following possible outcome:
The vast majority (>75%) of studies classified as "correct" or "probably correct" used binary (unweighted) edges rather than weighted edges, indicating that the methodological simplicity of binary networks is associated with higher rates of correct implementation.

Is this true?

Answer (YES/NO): NO